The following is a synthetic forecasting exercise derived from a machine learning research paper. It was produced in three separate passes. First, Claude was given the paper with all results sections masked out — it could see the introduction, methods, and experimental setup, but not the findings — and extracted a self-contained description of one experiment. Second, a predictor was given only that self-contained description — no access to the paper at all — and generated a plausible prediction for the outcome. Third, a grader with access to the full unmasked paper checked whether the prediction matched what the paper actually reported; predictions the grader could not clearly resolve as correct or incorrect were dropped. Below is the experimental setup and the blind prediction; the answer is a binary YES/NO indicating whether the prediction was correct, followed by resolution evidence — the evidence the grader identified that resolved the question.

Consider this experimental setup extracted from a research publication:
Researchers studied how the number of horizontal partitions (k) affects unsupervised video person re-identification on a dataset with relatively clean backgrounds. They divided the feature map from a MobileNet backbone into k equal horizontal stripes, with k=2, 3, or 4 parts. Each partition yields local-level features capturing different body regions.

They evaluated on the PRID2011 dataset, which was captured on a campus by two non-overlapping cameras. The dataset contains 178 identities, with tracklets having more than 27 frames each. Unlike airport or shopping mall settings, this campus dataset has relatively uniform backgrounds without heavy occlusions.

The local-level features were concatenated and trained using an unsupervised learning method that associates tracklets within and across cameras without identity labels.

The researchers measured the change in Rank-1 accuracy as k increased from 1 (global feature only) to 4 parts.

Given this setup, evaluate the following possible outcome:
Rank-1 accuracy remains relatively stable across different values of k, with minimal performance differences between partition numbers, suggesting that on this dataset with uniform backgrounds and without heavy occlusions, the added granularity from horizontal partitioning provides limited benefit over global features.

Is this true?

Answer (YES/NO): NO